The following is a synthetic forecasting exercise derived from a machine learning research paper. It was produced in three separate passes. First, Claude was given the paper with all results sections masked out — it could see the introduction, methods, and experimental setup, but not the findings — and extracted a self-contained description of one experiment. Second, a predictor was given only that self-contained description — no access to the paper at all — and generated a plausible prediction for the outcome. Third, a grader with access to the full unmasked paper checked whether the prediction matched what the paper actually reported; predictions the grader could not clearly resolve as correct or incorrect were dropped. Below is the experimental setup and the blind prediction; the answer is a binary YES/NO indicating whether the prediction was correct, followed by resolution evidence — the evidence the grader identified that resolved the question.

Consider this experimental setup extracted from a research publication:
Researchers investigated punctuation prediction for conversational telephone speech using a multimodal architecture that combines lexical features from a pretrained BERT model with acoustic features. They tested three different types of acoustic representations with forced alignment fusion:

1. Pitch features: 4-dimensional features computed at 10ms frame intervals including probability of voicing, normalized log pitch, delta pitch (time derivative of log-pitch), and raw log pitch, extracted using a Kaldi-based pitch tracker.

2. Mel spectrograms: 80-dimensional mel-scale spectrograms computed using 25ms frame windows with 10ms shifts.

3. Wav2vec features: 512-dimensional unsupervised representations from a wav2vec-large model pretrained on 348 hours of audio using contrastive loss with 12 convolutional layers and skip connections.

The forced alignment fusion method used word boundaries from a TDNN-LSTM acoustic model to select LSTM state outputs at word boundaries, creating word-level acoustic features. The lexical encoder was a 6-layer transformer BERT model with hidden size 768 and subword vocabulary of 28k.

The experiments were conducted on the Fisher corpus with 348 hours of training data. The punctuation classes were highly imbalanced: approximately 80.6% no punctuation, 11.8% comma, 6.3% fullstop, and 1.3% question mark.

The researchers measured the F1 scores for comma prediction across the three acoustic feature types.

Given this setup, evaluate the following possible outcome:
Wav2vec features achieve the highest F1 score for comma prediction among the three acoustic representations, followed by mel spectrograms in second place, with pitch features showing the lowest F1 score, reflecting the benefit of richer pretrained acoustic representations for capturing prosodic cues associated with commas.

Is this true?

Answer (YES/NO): YES